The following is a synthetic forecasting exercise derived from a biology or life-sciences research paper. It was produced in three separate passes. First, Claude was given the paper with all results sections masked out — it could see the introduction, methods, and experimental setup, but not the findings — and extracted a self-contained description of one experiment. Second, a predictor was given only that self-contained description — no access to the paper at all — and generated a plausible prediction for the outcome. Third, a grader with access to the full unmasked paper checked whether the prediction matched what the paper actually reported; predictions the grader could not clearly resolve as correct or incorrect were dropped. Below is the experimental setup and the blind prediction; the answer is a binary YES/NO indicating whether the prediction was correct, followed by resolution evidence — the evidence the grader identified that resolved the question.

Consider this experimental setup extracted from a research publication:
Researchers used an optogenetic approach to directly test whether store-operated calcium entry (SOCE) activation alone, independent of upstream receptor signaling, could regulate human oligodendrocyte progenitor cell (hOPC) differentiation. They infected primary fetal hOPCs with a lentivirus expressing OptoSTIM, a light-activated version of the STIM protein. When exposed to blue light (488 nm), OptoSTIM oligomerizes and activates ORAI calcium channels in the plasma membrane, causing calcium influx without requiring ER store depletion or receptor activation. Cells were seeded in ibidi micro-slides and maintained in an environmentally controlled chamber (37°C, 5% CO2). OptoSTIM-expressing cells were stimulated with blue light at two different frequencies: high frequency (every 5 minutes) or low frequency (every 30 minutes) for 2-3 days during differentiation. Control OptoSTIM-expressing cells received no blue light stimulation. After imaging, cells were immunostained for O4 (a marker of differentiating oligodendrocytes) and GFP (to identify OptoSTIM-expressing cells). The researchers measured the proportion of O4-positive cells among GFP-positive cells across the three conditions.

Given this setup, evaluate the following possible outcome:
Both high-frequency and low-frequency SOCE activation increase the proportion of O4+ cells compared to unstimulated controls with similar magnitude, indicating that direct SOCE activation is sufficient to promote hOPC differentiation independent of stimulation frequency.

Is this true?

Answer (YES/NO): NO